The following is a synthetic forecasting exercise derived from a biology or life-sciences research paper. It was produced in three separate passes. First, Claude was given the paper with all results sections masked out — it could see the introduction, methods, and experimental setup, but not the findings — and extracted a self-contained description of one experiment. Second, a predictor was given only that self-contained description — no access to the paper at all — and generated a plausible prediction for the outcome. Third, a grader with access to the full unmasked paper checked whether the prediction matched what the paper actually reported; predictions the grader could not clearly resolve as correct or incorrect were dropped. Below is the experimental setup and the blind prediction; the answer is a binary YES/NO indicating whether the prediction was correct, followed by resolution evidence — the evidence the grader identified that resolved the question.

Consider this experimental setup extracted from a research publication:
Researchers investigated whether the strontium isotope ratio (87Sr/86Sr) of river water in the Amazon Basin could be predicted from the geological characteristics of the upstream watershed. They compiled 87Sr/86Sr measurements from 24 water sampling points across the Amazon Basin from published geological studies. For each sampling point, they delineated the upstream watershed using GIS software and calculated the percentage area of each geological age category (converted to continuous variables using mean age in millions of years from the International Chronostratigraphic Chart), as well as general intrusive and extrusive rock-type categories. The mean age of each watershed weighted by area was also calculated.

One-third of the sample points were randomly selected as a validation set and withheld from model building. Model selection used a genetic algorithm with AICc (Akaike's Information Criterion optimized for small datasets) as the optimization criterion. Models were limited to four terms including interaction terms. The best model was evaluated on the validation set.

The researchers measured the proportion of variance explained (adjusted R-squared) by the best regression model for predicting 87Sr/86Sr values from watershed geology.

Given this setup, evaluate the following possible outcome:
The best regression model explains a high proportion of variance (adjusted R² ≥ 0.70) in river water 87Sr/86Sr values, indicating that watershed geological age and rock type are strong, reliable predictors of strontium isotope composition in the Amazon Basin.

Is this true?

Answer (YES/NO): YES